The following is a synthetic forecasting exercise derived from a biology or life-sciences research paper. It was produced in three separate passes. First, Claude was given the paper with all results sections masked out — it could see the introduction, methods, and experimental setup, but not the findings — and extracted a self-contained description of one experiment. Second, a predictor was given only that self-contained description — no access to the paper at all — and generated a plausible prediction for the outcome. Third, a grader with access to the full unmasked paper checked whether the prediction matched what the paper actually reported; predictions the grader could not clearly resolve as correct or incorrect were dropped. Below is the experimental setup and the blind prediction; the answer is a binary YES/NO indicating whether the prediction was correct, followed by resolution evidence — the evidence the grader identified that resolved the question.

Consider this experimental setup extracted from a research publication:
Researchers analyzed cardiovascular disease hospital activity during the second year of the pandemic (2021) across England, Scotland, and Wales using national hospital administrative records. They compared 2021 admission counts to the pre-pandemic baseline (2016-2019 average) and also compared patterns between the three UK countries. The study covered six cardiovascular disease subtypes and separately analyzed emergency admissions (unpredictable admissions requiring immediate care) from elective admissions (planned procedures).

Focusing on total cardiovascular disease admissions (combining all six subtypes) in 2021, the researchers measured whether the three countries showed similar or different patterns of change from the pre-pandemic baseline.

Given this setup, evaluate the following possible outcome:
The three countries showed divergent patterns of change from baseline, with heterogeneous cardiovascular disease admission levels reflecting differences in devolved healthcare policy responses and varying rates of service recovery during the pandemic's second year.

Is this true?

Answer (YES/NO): YES